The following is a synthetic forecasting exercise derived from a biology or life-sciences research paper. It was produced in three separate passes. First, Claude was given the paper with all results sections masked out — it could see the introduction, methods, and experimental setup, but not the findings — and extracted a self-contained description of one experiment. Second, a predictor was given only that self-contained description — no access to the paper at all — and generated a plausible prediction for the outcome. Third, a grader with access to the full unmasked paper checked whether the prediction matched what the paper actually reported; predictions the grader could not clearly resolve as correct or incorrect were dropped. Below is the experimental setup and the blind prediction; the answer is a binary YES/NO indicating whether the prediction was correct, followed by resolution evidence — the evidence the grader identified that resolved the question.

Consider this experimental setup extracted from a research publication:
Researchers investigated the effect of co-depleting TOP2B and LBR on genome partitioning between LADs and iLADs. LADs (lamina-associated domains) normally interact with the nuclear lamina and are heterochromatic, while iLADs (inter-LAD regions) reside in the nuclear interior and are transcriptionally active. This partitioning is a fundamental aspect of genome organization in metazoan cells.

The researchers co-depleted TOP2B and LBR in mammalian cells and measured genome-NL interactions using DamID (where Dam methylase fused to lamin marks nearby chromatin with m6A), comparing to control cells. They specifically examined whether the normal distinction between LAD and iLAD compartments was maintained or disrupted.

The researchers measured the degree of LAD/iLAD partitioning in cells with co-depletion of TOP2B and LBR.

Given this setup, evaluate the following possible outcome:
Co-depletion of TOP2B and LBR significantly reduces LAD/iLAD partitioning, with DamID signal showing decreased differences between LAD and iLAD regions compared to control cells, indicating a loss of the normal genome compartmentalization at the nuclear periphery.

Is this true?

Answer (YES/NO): YES